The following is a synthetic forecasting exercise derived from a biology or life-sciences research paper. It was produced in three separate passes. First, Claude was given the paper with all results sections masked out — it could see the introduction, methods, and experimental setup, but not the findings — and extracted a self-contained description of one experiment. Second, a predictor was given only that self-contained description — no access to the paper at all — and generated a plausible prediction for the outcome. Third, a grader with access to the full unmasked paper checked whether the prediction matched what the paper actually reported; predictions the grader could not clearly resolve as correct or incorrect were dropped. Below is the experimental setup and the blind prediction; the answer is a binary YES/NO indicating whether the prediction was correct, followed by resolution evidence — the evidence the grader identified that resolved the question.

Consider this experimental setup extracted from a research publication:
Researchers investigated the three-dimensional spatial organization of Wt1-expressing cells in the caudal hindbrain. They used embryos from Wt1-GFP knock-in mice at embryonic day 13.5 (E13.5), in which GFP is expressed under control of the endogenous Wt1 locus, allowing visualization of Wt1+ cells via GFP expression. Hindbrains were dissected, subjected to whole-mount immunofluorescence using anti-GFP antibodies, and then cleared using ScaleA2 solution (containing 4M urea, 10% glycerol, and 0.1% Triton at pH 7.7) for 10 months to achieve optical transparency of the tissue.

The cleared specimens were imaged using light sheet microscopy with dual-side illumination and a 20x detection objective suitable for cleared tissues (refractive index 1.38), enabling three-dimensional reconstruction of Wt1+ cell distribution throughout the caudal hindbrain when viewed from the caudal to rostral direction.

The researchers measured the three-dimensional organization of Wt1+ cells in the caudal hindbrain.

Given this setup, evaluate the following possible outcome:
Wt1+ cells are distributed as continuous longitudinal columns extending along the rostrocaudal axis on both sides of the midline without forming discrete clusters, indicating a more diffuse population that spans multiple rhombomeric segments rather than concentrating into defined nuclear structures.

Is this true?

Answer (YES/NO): NO